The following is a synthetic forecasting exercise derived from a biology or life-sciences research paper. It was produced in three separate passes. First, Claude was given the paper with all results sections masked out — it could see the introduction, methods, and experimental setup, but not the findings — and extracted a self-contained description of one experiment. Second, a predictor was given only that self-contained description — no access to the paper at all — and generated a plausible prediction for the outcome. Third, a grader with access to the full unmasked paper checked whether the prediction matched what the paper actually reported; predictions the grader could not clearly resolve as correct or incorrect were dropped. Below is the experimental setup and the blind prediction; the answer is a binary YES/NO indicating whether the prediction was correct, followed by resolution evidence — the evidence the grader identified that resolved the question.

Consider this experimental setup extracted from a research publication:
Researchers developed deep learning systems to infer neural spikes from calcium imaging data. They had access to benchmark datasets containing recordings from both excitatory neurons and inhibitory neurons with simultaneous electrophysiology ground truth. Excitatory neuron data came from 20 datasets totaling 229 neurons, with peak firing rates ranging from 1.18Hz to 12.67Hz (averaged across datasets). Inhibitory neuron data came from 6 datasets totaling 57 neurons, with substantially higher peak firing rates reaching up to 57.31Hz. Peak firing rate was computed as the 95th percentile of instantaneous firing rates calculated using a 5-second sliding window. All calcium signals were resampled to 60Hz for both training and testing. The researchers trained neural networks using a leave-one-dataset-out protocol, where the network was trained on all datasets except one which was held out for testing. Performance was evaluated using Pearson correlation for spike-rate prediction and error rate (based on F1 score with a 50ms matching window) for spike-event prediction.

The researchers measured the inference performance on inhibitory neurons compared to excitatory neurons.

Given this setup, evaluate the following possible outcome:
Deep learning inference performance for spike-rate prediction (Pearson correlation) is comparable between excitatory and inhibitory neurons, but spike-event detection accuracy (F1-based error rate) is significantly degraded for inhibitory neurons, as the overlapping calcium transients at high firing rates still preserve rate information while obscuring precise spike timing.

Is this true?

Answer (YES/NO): NO